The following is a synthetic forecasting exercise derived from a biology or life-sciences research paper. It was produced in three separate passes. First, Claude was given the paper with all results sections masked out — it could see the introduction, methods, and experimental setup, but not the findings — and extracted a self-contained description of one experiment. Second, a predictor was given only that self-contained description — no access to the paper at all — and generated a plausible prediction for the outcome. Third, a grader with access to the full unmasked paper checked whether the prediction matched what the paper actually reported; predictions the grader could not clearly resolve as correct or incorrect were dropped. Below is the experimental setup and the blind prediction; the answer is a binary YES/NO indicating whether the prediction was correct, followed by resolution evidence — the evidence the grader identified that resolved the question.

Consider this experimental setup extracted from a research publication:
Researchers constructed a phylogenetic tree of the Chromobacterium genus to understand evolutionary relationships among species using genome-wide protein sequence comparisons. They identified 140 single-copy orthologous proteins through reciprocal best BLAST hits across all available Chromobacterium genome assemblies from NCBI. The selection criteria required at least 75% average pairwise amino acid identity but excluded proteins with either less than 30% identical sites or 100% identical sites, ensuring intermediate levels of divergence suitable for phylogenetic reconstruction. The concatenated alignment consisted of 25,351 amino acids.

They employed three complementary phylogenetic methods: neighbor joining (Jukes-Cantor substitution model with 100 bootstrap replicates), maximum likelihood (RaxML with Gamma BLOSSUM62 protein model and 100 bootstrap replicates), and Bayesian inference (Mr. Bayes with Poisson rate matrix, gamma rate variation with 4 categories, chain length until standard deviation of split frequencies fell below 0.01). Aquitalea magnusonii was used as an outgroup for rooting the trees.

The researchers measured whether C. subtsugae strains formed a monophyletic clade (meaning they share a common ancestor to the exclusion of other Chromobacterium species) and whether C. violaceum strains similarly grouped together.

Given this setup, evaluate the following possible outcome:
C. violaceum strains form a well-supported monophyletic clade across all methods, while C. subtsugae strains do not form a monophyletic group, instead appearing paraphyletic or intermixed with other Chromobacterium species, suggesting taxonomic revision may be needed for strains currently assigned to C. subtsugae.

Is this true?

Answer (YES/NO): NO